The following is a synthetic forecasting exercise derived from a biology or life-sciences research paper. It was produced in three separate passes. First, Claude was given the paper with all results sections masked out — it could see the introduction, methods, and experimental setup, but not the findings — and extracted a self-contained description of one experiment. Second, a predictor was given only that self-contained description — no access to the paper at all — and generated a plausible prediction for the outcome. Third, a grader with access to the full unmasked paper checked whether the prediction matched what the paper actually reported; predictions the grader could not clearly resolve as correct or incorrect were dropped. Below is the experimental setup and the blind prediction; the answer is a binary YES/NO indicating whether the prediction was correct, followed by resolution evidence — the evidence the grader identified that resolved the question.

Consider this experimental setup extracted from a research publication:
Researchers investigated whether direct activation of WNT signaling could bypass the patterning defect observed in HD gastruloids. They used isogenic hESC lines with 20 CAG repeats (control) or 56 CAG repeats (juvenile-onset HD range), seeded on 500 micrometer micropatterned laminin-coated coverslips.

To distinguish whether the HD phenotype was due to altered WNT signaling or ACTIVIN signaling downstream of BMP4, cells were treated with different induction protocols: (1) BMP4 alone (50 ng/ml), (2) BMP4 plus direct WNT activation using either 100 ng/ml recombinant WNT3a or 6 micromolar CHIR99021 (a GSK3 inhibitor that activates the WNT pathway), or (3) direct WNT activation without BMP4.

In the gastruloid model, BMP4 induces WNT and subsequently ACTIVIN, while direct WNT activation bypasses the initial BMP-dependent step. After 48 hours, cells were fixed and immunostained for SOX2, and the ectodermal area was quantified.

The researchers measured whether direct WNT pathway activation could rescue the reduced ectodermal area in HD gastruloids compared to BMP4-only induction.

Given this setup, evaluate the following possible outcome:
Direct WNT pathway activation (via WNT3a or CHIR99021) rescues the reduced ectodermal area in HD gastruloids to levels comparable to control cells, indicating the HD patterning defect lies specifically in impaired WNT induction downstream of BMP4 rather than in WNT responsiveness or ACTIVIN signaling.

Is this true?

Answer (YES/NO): NO